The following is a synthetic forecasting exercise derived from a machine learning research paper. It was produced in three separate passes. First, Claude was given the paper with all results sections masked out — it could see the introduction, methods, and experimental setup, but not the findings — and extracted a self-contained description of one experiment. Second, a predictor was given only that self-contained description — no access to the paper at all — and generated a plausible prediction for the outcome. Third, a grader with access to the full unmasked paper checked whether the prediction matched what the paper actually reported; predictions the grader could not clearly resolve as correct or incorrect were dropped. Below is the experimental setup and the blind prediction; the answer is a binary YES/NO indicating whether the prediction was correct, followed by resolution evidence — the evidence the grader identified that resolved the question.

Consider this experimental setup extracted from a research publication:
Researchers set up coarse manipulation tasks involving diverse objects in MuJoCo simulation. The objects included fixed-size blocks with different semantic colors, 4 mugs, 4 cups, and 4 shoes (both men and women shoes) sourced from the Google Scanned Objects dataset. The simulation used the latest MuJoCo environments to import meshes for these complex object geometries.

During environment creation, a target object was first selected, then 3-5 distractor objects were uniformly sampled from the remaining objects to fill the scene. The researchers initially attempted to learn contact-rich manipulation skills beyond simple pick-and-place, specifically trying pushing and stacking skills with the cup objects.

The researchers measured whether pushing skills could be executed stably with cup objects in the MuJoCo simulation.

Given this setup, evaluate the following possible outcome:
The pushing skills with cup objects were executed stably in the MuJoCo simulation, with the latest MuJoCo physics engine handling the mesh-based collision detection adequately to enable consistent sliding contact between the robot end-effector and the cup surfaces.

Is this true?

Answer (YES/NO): NO